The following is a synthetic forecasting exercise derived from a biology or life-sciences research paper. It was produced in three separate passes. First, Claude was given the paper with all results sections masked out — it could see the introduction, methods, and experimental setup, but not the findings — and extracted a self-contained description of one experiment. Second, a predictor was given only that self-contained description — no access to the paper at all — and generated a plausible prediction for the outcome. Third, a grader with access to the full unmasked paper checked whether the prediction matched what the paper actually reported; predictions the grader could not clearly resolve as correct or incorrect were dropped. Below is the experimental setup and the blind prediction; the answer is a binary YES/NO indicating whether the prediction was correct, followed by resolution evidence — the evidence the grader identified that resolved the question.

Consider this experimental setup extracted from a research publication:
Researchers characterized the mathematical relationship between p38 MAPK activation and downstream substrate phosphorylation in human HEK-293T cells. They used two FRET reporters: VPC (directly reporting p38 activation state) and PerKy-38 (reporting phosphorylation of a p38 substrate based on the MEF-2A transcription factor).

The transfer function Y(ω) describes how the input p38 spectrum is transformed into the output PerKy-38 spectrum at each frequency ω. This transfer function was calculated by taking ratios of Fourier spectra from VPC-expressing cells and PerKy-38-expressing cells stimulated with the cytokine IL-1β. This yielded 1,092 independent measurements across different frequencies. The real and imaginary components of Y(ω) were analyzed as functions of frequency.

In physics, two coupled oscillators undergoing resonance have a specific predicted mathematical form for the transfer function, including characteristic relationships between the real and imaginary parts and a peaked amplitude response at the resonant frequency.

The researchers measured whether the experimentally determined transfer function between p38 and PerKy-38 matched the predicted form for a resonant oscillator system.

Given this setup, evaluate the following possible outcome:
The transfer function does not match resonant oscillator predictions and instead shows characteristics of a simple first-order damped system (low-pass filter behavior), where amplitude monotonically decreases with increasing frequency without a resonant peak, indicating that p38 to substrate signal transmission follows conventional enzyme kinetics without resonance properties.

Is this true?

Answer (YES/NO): NO